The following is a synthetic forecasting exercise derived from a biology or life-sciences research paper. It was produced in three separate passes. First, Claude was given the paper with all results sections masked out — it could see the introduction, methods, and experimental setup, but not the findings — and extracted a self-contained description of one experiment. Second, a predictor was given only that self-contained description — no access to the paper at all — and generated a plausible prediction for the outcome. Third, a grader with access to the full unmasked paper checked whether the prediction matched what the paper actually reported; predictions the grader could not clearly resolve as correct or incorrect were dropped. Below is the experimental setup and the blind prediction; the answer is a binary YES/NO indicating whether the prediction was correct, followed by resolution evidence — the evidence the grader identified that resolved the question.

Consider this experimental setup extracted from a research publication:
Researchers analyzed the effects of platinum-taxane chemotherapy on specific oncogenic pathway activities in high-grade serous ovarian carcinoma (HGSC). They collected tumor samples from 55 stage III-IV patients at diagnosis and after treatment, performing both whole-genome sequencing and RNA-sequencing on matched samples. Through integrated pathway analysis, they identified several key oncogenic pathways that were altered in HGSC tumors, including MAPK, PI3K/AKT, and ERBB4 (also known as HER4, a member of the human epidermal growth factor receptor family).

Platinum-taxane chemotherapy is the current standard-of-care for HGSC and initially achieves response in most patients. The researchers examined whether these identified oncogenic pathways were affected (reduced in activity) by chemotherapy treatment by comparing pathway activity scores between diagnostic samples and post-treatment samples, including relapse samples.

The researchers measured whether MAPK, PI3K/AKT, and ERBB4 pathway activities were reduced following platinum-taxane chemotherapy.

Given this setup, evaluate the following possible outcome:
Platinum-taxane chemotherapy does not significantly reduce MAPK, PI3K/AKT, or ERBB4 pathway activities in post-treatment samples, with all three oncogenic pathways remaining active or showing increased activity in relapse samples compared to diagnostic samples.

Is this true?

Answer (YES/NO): YES